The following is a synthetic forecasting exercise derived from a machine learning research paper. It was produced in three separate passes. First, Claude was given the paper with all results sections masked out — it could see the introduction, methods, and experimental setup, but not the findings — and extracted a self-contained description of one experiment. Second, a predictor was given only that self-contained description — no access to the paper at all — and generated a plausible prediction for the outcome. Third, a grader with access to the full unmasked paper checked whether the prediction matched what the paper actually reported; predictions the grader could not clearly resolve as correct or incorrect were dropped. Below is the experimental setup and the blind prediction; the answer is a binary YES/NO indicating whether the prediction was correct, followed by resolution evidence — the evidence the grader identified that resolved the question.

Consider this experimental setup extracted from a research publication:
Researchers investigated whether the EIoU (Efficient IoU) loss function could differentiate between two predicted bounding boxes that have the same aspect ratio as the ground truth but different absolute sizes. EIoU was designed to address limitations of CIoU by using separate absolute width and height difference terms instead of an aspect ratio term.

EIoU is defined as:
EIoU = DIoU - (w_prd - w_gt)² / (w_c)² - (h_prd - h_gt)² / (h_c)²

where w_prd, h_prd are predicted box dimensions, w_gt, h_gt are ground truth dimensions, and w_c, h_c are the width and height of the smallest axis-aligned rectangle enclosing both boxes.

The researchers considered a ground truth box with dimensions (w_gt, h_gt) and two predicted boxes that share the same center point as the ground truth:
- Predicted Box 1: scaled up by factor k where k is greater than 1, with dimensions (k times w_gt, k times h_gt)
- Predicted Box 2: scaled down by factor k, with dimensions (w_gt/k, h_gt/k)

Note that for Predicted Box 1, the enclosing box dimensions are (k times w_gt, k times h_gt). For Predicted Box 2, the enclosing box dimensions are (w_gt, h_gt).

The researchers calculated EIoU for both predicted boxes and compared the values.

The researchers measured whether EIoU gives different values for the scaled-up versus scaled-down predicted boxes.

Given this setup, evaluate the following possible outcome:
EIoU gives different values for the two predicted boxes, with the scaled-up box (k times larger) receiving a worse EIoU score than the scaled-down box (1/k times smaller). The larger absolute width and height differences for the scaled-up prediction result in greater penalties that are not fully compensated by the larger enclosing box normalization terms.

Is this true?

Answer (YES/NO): NO